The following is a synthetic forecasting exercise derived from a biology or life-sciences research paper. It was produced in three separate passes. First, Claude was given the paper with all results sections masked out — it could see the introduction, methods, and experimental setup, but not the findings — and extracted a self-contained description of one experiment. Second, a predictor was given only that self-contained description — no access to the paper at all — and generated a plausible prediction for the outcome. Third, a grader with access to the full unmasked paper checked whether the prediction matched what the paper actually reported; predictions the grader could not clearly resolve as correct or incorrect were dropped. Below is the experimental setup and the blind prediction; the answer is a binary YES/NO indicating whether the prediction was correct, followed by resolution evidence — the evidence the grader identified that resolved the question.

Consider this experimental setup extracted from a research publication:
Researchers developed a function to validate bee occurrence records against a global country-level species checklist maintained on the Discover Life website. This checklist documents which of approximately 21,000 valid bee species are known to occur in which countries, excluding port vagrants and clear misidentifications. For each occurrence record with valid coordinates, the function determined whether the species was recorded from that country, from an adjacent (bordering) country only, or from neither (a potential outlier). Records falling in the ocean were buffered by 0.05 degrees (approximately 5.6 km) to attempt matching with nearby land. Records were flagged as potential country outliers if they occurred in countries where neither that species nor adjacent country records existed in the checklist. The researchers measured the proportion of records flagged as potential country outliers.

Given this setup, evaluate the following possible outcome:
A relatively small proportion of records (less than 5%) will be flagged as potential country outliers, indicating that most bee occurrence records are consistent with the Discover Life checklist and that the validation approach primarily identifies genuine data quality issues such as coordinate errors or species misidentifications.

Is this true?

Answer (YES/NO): NO